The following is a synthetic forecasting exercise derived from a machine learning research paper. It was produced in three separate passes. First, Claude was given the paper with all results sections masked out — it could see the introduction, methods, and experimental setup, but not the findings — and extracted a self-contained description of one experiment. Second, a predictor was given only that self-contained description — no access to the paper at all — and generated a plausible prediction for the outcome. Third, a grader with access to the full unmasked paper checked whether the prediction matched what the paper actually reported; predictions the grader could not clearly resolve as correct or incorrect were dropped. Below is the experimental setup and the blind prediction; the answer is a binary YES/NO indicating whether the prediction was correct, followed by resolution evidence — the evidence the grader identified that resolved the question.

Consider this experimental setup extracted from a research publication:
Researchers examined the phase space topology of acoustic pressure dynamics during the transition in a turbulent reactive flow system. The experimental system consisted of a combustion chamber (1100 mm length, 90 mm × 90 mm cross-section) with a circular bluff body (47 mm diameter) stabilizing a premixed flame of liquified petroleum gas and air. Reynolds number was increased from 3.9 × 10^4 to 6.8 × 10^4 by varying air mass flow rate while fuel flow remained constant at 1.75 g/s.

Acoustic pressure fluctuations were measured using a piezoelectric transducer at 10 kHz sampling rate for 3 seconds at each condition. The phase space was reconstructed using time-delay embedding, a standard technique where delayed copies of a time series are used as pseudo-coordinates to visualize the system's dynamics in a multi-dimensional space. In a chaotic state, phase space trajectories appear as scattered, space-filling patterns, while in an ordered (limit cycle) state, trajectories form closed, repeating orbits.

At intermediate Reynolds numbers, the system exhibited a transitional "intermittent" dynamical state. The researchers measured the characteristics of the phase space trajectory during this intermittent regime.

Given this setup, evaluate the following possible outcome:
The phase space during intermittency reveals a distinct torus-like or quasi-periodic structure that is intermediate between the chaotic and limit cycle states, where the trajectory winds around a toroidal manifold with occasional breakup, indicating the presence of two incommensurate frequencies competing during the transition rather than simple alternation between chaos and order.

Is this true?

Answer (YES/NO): NO